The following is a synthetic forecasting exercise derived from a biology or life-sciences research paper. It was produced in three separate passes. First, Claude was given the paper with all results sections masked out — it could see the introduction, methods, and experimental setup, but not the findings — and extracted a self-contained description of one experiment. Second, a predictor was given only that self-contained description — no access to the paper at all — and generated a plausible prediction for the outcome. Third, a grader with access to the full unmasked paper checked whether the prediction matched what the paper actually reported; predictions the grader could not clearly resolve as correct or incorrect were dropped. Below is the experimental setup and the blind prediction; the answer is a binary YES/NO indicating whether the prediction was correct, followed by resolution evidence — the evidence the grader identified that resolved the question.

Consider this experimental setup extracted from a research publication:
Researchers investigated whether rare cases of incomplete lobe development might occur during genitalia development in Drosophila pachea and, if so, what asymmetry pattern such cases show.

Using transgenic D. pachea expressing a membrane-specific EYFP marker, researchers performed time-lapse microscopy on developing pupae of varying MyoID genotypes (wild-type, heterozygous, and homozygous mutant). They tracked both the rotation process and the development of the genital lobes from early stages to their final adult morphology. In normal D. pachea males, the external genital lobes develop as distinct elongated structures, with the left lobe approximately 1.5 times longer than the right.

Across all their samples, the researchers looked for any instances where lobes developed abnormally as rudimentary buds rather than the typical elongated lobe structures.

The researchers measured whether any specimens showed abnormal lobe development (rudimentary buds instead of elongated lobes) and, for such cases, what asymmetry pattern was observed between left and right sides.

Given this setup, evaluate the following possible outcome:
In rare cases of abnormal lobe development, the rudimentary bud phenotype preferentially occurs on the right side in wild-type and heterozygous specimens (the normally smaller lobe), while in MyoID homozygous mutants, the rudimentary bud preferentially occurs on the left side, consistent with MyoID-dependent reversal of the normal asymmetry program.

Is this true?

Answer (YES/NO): NO